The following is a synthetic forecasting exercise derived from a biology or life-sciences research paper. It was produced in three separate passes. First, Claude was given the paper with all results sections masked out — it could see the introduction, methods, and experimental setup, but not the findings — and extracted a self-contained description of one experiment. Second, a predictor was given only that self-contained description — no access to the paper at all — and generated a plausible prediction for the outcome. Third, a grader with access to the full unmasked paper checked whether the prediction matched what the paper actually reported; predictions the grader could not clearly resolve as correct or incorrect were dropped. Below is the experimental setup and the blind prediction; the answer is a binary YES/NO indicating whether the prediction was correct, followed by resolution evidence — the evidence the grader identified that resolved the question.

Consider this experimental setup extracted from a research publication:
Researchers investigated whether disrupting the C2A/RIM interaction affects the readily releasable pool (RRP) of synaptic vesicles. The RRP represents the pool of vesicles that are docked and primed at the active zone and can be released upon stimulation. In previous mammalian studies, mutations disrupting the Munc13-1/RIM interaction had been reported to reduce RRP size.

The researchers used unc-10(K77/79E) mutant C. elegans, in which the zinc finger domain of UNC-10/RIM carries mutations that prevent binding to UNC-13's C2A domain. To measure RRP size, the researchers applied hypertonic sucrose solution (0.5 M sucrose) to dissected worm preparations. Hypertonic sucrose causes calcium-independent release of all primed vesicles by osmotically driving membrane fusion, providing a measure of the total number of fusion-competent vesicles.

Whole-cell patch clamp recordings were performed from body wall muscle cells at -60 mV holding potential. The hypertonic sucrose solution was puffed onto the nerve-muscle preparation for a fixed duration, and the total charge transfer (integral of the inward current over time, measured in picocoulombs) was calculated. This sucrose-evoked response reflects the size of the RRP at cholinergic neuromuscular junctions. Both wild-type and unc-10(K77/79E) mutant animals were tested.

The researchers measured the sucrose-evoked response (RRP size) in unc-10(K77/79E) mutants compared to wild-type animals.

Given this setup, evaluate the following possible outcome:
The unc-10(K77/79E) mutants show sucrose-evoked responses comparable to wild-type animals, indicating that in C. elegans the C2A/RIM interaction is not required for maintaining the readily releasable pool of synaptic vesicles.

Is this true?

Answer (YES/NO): YES